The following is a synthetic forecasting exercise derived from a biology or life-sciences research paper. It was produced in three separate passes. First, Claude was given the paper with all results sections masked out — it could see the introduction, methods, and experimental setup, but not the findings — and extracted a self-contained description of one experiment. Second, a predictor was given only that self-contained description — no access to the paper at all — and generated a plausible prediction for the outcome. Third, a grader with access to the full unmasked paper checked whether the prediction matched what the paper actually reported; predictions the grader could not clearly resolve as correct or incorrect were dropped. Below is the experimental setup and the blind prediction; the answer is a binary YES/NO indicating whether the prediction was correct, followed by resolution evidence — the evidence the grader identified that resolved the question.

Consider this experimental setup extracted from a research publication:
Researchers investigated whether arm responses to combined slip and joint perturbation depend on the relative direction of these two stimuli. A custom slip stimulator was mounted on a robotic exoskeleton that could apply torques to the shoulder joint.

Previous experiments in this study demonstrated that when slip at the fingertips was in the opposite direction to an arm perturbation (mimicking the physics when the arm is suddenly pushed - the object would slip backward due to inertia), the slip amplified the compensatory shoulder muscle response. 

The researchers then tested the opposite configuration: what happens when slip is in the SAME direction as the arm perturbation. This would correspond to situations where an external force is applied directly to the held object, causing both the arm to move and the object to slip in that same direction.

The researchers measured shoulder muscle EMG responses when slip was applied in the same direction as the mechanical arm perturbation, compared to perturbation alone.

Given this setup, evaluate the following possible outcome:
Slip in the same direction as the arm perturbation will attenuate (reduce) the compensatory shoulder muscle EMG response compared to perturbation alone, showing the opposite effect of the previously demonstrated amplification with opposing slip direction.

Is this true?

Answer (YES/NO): NO